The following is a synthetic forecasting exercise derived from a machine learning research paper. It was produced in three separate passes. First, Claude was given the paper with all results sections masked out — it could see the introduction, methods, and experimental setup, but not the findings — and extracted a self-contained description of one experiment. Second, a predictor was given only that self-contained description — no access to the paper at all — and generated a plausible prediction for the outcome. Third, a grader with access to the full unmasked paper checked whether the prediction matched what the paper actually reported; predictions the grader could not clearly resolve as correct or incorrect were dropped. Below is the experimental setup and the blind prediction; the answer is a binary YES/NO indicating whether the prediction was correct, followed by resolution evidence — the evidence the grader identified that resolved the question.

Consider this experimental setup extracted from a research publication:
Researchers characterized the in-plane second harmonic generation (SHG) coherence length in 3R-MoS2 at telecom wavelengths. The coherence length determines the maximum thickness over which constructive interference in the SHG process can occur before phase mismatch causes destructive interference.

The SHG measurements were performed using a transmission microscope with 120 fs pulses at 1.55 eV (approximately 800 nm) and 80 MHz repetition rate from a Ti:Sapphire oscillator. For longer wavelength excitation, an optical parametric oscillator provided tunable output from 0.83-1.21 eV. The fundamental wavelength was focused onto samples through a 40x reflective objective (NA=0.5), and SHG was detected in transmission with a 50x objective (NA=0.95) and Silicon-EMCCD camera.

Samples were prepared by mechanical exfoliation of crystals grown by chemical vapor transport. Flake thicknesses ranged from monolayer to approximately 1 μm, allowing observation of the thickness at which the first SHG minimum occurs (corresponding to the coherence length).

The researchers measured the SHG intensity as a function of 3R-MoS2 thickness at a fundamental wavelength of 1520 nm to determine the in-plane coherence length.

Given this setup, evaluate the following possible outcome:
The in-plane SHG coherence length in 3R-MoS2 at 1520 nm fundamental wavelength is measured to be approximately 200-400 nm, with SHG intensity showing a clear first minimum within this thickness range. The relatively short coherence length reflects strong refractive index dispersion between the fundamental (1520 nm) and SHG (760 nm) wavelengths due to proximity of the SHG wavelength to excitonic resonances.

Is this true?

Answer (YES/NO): NO